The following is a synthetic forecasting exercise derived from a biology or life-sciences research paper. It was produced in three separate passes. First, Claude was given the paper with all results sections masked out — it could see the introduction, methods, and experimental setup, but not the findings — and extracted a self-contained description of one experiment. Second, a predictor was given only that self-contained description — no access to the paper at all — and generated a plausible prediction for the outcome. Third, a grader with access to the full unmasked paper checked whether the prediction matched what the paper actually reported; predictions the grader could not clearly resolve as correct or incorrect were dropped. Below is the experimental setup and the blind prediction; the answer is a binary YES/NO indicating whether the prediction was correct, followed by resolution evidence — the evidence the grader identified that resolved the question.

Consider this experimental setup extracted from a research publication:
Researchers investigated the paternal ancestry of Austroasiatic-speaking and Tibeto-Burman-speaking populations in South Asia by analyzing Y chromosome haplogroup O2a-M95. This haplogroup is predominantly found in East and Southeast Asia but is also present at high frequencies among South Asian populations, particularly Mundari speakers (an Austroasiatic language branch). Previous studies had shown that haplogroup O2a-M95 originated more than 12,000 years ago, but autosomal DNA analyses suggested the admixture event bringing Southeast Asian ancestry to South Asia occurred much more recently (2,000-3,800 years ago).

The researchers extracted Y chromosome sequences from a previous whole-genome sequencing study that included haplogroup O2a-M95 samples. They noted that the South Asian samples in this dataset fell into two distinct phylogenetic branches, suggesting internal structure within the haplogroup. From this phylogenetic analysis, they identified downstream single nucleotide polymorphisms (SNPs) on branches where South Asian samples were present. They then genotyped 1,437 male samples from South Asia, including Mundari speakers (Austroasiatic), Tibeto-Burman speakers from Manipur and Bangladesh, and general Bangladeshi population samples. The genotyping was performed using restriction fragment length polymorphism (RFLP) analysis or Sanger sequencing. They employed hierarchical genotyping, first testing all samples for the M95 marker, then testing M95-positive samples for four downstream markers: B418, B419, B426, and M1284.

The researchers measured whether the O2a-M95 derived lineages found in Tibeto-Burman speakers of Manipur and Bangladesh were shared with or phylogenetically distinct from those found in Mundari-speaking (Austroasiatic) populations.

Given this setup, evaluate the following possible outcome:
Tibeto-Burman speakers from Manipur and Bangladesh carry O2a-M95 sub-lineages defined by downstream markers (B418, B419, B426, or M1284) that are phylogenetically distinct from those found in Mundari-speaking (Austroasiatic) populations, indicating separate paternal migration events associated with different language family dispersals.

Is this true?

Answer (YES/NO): YES